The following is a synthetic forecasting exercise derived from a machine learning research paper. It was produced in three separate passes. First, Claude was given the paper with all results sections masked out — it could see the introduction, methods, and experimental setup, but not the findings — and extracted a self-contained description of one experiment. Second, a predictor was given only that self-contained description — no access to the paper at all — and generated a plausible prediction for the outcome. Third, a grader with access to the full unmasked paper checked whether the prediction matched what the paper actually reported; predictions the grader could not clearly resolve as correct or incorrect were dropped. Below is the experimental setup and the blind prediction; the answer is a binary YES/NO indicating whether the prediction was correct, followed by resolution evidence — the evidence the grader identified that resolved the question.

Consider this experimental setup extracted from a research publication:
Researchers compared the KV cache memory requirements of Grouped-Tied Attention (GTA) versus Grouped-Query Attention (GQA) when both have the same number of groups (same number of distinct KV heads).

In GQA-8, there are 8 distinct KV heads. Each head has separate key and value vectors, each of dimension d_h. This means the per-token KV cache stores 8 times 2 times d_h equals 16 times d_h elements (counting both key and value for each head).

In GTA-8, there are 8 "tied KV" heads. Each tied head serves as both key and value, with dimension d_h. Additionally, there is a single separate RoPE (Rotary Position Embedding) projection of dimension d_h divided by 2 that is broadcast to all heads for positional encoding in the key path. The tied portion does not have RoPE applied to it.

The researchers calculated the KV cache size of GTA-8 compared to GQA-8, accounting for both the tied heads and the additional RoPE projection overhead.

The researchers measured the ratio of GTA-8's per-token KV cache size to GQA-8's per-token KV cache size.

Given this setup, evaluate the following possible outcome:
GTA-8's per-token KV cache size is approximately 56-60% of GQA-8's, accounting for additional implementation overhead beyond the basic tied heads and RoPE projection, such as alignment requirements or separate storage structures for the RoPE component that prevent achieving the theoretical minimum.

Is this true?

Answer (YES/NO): NO